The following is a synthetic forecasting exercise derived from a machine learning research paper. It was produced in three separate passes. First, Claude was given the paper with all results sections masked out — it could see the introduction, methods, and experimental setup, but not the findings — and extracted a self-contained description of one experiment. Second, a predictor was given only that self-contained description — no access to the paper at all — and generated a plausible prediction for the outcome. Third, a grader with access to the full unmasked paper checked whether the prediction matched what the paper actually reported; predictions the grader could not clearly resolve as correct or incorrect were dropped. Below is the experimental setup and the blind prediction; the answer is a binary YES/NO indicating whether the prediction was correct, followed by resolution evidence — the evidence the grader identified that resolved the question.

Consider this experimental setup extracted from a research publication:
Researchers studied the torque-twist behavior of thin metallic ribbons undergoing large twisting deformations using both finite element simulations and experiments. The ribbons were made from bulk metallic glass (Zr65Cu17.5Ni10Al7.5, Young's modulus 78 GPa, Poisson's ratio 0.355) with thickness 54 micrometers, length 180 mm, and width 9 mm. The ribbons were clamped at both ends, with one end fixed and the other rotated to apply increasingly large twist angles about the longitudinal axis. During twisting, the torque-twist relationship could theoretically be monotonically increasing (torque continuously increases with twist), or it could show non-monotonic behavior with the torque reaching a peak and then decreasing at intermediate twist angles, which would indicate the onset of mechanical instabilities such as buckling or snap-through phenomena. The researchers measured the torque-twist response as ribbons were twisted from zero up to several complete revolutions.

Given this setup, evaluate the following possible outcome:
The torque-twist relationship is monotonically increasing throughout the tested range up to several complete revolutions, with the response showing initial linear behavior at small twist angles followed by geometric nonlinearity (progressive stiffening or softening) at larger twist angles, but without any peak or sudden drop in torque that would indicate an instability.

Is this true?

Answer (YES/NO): NO